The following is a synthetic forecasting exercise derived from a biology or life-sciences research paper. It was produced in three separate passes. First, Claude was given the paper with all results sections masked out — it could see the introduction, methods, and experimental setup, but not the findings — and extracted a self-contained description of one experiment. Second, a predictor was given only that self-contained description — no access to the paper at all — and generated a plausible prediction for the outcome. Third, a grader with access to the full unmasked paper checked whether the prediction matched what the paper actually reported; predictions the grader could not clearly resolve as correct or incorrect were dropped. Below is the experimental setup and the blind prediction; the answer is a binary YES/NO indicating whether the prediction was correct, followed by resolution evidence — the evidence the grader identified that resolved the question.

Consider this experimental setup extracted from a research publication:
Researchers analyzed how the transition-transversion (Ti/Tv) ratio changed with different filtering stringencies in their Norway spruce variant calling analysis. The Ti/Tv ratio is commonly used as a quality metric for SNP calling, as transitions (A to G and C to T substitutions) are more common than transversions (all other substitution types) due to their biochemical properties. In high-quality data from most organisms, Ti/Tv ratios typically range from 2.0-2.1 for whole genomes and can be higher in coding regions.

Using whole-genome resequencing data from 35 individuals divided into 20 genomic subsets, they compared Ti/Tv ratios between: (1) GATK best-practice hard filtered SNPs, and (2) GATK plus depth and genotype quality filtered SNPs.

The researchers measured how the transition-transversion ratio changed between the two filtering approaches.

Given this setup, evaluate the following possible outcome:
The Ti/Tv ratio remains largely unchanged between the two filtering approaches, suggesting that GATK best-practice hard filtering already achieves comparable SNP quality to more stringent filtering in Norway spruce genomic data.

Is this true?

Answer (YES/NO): NO